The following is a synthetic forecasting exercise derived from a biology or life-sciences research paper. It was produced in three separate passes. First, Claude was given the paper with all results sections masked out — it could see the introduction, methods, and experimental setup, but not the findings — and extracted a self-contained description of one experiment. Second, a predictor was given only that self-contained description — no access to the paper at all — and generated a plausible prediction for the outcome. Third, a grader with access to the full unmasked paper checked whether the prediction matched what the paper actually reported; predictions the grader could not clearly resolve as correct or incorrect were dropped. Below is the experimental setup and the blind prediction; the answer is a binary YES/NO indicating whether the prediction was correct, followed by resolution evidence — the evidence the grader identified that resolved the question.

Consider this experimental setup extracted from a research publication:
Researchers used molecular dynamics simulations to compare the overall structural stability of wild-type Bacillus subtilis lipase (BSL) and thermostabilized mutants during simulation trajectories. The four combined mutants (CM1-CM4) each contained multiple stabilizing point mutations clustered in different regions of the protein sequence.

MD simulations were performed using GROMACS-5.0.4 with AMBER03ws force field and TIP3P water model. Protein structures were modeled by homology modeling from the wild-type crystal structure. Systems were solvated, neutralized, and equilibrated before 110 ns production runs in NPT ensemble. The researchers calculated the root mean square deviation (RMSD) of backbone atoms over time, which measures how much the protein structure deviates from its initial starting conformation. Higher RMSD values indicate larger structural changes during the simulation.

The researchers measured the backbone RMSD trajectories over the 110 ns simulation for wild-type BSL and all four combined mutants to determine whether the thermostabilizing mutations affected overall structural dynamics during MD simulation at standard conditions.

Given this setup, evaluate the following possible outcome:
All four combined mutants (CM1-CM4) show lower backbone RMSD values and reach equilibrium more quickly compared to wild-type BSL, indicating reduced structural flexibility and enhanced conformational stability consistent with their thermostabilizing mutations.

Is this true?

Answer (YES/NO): NO